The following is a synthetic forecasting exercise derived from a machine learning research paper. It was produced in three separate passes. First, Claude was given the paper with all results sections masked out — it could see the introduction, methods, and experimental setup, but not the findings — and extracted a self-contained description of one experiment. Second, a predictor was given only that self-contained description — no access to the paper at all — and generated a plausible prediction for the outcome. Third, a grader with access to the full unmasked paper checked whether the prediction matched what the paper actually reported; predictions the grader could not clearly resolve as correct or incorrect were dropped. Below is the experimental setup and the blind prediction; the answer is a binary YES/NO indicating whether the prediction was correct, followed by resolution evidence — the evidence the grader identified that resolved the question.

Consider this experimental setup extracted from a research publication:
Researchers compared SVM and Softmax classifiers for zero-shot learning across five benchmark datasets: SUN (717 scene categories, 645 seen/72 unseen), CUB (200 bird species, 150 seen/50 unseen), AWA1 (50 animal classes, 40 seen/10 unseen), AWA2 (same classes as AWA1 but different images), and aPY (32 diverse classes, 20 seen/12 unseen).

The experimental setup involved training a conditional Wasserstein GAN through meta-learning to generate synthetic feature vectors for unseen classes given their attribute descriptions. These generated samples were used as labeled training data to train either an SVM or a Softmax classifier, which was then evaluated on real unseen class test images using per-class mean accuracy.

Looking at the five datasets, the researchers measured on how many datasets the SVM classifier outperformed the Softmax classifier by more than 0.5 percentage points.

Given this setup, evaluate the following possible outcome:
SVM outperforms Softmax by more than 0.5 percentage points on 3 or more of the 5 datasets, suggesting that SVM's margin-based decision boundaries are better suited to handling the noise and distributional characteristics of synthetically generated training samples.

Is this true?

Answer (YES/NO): NO